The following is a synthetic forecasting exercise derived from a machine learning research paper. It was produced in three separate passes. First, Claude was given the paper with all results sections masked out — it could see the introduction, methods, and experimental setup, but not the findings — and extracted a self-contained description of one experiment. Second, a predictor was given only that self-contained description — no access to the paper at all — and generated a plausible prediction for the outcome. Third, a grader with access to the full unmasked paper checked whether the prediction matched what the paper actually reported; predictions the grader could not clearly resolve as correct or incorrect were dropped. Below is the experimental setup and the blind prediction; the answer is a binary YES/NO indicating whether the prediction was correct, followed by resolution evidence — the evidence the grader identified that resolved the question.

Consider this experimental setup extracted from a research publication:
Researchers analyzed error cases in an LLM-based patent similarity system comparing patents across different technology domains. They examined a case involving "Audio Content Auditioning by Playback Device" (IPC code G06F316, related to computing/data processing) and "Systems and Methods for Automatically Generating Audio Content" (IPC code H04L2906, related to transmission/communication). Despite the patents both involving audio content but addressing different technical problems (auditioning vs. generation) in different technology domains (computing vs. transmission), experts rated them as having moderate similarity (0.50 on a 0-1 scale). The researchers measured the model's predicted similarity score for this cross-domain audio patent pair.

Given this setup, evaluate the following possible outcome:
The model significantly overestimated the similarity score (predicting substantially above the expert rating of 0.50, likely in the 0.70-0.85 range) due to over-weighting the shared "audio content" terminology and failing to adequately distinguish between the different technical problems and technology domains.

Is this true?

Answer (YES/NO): NO